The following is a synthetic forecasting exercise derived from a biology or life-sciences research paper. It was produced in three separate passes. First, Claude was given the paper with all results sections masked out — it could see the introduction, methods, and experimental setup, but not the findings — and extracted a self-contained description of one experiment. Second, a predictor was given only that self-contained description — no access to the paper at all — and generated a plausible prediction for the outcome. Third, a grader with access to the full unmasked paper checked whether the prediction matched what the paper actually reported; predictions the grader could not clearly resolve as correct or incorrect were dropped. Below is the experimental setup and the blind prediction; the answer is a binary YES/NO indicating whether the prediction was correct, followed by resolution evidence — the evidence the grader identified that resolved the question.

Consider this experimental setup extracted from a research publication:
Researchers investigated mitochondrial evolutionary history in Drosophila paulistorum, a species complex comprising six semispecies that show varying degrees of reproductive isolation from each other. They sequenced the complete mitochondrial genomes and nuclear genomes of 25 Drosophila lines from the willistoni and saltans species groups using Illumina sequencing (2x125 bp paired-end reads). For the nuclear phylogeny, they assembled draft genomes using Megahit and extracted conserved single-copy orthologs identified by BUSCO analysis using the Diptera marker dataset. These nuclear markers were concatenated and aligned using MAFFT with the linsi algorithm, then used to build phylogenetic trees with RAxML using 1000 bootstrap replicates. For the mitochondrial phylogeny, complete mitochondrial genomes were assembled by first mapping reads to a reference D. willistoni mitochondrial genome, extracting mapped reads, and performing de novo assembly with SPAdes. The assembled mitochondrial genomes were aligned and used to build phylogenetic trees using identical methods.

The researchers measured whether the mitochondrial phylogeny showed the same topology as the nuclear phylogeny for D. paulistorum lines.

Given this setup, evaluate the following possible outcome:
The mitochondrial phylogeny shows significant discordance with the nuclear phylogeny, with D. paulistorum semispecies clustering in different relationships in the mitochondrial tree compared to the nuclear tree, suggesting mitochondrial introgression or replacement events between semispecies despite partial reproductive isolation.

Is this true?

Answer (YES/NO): YES